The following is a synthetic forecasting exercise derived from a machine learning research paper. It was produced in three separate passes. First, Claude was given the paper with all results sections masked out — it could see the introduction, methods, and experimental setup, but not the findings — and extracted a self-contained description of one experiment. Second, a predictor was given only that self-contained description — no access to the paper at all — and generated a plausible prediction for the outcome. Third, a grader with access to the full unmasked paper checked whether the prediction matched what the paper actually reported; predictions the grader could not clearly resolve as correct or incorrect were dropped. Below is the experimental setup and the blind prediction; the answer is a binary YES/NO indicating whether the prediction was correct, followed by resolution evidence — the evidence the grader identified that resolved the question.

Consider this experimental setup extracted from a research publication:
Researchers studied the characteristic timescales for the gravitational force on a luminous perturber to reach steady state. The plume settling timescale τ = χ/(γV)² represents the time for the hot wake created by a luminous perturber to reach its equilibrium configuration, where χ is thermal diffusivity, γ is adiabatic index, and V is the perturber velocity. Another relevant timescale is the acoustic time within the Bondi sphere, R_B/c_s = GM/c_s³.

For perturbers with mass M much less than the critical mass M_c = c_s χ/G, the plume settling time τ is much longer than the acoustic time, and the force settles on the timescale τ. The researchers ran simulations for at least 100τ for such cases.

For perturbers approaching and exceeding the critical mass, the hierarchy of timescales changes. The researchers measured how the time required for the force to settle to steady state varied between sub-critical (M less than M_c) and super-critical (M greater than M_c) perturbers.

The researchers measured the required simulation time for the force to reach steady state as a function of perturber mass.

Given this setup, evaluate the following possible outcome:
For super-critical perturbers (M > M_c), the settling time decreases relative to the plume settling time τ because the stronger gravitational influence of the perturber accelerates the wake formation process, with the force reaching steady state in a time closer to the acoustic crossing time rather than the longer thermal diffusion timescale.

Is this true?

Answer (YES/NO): NO